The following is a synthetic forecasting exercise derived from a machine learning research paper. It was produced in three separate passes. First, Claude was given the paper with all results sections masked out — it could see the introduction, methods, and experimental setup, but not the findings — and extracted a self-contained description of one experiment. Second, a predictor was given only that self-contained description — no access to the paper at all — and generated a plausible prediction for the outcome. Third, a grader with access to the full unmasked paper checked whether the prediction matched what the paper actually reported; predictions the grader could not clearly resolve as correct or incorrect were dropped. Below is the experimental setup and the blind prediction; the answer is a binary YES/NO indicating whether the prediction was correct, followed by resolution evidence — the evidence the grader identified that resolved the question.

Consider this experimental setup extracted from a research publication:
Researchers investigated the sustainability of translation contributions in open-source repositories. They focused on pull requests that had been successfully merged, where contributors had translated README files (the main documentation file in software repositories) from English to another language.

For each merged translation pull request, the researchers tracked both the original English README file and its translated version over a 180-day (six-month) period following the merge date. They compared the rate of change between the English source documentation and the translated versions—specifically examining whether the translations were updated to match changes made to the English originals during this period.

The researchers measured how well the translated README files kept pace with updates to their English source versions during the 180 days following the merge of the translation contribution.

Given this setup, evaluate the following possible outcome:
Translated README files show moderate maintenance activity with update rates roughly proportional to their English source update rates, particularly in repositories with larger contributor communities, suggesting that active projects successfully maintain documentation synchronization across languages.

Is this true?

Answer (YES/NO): NO